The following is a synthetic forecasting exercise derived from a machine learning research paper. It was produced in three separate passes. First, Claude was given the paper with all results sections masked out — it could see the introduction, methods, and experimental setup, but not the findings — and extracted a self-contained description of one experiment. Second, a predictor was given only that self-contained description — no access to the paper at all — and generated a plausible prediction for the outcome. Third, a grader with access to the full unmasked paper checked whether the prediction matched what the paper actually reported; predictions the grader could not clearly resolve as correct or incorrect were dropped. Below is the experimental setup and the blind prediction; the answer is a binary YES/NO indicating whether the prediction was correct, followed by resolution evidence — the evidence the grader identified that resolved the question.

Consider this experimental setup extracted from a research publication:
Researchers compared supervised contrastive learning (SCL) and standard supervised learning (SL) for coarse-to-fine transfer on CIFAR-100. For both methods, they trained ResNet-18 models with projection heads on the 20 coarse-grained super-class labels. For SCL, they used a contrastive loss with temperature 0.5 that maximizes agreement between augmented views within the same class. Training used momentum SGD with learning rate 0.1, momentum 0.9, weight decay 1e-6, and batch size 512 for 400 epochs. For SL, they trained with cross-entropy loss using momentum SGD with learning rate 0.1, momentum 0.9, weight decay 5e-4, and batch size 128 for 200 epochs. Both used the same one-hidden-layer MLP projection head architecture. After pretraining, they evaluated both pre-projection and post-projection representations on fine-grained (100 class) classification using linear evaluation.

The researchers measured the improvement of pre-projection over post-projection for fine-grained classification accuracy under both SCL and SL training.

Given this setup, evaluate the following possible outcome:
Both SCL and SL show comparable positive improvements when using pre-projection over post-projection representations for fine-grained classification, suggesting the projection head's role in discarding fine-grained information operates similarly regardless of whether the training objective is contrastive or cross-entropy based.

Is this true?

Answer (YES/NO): NO